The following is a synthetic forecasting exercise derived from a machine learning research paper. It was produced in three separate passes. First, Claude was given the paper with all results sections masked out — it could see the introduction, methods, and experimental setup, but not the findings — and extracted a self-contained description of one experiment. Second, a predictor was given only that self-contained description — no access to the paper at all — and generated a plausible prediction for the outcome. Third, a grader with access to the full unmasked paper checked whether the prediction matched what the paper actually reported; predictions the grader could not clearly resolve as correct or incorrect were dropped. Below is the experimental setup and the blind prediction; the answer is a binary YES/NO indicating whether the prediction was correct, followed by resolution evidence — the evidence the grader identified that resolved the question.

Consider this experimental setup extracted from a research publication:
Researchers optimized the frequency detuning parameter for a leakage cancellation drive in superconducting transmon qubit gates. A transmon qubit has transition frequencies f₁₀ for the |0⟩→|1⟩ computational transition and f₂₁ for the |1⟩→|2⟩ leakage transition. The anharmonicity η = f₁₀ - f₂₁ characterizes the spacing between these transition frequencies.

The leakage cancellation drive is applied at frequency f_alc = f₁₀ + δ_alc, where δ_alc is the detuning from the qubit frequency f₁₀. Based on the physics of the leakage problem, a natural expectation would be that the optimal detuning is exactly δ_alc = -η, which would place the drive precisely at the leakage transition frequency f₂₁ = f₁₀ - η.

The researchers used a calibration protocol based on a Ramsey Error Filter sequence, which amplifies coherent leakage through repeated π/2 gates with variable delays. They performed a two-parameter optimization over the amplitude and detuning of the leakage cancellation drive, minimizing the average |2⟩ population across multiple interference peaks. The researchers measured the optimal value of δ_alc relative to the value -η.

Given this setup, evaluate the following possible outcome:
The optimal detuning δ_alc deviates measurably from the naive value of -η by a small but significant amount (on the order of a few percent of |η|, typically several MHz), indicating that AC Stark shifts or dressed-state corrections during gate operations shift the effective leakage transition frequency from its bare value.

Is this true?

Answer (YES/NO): YES